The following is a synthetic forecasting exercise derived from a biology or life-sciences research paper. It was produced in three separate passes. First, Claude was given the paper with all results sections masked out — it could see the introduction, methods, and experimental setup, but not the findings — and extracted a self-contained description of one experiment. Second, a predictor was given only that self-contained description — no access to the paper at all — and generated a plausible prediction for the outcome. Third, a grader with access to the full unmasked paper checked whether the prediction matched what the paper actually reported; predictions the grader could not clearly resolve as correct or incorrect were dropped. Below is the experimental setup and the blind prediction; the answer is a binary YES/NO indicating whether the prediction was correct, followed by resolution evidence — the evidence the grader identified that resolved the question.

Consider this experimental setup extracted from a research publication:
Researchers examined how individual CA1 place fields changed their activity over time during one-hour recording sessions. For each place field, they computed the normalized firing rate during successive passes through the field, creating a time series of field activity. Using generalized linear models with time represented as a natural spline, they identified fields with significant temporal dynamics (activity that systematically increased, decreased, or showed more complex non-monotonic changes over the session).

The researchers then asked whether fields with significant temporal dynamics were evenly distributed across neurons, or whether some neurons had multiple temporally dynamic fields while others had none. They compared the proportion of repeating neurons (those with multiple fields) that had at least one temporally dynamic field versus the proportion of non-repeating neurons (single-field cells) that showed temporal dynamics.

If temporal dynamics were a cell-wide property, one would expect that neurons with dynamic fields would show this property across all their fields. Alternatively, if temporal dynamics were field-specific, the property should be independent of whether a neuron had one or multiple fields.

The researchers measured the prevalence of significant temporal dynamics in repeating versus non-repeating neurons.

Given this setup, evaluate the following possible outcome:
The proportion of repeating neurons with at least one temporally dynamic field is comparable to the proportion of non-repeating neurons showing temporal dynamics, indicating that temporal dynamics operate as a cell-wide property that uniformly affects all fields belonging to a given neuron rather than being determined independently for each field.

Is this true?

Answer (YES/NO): NO